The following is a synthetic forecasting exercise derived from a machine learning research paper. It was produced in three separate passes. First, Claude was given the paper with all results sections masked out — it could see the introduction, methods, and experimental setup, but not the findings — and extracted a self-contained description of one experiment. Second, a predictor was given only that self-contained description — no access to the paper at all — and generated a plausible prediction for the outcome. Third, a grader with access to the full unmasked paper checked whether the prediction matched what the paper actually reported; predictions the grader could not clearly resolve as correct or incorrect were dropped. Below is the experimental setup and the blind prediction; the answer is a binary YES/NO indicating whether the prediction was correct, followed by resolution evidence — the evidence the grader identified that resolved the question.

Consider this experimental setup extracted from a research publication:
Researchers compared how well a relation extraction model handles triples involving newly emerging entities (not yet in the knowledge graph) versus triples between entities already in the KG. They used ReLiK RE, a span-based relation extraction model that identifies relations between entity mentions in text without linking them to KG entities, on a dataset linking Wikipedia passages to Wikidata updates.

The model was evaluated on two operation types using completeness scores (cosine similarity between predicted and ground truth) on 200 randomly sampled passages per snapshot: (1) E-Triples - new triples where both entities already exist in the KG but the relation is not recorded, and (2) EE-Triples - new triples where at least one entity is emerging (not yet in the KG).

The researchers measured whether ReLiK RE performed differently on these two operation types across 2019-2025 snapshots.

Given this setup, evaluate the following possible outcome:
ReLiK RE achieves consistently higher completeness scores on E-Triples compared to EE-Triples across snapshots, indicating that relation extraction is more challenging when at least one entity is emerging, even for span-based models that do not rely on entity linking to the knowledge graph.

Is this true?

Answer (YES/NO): NO